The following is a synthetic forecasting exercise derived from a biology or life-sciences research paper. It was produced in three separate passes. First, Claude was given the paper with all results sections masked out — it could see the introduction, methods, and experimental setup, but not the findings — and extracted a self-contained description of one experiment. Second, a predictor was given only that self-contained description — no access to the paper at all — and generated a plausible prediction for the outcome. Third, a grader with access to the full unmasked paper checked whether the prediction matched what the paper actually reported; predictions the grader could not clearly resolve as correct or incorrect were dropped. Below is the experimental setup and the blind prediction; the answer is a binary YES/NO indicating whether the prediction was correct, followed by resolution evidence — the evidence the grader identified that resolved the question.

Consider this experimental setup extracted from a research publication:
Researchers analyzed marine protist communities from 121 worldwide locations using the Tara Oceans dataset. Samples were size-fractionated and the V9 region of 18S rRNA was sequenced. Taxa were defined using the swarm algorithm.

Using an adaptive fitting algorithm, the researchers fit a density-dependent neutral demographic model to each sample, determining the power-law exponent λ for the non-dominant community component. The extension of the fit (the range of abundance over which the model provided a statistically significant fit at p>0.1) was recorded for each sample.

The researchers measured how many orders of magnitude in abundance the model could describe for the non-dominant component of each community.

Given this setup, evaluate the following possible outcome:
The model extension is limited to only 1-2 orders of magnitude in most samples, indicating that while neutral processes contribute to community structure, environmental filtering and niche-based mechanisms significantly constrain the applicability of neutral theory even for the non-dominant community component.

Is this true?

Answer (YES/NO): NO